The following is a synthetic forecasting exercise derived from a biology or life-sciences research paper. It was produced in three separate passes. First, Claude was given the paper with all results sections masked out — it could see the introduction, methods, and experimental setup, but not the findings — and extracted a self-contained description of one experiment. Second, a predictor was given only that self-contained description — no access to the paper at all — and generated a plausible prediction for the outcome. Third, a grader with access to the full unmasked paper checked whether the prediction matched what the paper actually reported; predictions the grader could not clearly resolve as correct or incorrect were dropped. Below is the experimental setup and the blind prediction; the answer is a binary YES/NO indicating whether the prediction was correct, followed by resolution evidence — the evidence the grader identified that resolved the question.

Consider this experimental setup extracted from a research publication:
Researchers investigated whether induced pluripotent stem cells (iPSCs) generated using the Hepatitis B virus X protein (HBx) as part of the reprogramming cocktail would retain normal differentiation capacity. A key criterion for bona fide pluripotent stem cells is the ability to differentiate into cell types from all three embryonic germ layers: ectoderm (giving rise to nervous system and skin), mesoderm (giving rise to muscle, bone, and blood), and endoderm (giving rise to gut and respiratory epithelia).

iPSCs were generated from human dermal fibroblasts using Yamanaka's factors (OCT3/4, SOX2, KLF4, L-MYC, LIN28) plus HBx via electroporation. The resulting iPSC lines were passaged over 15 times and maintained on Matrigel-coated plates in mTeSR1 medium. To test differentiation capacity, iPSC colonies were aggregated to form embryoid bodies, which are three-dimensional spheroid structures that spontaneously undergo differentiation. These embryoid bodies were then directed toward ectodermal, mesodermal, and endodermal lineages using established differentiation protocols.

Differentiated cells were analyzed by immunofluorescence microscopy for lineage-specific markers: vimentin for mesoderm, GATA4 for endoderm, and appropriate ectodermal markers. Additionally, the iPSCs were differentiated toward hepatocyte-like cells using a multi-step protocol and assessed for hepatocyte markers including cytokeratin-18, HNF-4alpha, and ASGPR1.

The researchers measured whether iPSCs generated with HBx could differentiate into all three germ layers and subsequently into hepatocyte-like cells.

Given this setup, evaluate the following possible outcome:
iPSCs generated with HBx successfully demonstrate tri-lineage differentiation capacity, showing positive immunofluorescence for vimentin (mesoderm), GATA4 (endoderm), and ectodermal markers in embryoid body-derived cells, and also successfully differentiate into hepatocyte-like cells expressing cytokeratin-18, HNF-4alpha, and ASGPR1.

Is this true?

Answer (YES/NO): YES